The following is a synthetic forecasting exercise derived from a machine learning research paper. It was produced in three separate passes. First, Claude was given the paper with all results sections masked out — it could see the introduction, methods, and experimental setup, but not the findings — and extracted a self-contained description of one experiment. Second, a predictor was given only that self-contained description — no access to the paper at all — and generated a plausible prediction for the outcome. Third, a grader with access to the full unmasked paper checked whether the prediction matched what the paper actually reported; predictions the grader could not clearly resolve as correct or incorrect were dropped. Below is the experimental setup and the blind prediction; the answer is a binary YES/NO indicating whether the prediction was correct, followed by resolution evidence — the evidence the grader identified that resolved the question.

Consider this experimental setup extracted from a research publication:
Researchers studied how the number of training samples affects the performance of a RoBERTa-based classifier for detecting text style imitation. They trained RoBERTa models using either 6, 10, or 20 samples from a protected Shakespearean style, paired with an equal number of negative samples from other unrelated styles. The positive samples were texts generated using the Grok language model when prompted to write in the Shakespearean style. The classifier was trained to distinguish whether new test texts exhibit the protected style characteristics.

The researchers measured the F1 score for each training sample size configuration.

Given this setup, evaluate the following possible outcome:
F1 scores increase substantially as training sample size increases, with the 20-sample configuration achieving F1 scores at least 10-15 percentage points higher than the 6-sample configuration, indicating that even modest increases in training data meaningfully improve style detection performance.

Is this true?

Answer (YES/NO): YES